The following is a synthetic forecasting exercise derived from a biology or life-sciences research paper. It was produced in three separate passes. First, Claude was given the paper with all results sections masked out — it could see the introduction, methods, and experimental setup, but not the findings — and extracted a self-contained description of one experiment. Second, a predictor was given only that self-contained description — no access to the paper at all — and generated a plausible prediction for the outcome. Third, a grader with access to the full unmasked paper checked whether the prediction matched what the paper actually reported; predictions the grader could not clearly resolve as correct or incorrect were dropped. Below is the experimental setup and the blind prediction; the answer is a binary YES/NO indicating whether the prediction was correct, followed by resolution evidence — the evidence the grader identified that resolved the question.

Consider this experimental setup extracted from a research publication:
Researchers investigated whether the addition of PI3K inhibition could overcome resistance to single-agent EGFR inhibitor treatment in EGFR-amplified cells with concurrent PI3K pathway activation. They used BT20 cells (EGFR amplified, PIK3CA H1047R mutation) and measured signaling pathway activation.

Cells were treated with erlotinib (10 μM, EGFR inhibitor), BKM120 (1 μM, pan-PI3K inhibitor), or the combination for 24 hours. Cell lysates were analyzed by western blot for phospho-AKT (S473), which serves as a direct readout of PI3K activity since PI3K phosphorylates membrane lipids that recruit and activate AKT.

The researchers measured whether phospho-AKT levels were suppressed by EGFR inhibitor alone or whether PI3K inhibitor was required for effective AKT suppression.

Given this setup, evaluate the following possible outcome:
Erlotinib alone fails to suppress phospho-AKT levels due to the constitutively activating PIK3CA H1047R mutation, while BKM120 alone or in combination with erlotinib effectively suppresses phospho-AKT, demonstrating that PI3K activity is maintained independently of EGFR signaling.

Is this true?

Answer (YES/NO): YES